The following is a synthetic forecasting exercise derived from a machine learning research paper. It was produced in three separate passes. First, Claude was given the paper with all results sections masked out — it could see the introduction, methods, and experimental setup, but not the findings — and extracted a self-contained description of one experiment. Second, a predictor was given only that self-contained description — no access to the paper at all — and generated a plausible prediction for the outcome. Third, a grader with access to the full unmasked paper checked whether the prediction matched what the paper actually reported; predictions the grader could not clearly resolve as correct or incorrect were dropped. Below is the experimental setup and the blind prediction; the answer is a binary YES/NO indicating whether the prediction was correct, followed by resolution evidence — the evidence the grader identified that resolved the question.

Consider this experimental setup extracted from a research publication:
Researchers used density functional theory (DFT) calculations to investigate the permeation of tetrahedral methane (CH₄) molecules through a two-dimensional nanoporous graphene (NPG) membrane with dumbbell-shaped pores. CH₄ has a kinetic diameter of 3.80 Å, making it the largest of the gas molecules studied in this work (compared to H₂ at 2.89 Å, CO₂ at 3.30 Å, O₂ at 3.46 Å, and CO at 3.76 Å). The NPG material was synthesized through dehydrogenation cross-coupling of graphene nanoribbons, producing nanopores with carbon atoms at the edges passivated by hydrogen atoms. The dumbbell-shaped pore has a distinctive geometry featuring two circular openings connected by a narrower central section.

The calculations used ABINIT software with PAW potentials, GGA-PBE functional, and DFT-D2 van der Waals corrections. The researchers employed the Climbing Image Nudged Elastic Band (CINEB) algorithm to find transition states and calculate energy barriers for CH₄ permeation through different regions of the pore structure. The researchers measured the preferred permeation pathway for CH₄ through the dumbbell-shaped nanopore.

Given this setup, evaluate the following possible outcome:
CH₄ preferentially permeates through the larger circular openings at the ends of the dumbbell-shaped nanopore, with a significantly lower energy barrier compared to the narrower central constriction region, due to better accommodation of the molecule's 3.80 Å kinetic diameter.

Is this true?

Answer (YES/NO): NO